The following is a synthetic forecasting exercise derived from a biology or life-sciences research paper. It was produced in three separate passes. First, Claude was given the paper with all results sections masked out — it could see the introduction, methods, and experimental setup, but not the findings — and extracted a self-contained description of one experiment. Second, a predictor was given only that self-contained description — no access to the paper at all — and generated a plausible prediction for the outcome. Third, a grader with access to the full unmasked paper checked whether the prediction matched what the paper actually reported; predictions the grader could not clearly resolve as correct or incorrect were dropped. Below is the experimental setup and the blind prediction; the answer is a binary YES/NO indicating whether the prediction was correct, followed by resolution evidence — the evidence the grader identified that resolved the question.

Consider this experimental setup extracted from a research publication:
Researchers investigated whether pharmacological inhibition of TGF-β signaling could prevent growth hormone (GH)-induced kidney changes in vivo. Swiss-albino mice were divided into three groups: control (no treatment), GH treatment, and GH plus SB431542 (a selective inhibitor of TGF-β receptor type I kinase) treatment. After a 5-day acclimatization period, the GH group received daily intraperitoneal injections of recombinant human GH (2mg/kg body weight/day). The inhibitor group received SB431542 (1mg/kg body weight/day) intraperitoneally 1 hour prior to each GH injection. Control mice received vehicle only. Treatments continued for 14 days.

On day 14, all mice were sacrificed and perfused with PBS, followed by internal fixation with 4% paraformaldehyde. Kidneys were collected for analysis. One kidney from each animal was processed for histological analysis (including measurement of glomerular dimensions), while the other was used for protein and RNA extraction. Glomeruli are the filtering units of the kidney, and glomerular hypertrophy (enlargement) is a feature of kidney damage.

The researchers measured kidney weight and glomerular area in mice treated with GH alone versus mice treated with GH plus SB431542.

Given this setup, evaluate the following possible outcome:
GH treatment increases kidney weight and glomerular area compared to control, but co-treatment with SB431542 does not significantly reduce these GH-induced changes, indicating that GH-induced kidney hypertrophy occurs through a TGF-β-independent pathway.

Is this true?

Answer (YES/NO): NO